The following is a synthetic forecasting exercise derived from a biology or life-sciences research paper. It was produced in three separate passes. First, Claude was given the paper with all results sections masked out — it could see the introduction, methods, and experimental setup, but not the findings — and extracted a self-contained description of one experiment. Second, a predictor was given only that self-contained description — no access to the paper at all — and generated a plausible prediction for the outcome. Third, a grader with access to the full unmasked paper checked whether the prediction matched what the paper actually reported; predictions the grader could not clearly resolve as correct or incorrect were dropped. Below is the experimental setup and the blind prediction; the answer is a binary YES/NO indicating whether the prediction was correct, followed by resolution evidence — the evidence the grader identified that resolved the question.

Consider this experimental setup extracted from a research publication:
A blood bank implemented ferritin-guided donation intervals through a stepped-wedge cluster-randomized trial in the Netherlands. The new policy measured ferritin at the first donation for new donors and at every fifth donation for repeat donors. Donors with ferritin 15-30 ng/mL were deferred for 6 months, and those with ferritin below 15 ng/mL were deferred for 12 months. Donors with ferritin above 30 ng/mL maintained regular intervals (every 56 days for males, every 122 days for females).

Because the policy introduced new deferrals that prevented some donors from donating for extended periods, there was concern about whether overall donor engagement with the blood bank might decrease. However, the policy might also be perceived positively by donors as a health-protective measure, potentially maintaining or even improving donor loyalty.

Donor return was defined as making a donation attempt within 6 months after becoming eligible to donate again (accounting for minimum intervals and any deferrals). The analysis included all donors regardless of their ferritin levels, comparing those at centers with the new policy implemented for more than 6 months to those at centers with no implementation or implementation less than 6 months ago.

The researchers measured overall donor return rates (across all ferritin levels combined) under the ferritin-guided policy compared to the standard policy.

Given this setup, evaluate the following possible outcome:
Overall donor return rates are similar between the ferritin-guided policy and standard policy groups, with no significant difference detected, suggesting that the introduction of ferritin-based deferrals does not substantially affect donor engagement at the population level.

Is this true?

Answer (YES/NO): NO